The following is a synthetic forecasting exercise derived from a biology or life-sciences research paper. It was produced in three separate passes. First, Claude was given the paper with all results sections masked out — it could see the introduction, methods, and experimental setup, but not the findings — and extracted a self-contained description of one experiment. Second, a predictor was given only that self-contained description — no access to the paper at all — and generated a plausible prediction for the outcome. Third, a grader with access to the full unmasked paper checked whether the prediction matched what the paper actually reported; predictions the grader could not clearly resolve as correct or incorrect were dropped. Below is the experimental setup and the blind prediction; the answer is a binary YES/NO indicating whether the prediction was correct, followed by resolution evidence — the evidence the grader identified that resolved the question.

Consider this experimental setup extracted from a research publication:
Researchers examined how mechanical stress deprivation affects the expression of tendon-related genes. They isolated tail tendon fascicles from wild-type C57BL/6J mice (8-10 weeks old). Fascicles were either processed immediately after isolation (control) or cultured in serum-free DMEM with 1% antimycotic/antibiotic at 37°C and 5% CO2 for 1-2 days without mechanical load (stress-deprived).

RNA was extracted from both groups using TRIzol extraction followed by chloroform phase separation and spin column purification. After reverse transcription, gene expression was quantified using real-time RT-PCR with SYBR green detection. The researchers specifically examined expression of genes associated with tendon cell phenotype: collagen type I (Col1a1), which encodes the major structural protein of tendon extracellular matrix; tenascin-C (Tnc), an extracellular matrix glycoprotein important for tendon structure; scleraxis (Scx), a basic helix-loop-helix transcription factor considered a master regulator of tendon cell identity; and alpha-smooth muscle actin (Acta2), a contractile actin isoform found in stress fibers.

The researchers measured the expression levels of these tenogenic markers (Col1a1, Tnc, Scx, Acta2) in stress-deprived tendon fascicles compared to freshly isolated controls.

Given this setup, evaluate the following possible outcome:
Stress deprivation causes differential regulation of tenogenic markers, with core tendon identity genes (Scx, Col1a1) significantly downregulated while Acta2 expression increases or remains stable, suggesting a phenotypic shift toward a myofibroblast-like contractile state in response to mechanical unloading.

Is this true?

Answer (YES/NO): NO